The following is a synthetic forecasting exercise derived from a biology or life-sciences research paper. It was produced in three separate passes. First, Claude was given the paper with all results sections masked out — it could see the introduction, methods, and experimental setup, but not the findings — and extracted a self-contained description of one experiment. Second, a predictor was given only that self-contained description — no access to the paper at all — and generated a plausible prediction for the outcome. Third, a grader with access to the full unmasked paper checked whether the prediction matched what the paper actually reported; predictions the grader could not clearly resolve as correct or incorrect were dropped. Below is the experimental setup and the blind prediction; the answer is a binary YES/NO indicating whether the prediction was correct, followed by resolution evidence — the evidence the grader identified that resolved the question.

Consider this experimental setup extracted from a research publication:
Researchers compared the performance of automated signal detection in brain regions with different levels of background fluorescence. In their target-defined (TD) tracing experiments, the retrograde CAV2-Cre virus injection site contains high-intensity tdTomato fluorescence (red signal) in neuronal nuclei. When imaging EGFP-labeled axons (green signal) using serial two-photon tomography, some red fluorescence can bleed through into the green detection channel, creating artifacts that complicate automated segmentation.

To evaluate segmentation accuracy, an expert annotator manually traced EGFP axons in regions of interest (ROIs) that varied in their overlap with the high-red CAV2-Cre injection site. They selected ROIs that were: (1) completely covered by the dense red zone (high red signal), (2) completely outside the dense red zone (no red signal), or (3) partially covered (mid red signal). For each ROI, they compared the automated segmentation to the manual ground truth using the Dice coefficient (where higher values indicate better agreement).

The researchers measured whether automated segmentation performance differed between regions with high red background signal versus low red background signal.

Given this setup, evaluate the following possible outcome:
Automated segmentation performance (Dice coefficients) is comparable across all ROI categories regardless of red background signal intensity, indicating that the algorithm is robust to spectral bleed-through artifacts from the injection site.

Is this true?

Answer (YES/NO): NO